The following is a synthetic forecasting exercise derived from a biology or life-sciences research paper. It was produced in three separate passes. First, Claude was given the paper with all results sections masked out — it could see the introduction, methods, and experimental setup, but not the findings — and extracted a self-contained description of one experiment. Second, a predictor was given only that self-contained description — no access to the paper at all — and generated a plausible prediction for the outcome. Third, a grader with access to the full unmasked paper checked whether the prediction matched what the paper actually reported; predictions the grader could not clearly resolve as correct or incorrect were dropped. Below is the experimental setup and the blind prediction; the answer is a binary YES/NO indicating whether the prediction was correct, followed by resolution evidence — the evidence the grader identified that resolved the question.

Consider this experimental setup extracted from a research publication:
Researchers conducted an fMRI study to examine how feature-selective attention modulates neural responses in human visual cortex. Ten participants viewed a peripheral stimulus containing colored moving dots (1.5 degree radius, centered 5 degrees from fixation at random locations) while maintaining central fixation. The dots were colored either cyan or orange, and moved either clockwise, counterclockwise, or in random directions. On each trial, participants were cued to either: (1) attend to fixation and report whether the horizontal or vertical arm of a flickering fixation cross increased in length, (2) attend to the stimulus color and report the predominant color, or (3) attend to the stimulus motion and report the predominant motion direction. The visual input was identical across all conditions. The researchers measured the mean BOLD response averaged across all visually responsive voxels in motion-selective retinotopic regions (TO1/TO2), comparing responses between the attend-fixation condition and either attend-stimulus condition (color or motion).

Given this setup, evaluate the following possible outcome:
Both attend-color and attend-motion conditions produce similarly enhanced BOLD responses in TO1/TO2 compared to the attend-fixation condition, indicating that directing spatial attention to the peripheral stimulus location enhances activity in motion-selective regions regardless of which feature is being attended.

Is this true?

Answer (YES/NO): NO